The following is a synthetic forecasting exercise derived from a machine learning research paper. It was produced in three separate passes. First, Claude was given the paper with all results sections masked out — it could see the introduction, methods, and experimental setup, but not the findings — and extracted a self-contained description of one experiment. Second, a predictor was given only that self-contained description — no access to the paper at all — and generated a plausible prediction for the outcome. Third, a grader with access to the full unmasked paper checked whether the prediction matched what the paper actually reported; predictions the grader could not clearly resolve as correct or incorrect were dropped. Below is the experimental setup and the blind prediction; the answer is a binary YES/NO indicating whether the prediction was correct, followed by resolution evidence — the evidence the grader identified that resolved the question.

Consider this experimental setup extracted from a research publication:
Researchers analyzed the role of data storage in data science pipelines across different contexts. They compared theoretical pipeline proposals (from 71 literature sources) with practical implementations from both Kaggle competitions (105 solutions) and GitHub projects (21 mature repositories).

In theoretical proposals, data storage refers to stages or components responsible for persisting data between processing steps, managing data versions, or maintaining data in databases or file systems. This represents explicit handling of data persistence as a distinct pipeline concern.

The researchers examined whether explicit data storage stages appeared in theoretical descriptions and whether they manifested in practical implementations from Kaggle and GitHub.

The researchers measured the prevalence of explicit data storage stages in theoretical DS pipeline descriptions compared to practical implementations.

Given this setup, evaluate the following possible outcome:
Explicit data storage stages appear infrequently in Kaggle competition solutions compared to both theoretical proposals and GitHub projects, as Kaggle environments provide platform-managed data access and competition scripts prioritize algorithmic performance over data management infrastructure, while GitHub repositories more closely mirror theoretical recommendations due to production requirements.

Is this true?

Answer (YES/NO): NO